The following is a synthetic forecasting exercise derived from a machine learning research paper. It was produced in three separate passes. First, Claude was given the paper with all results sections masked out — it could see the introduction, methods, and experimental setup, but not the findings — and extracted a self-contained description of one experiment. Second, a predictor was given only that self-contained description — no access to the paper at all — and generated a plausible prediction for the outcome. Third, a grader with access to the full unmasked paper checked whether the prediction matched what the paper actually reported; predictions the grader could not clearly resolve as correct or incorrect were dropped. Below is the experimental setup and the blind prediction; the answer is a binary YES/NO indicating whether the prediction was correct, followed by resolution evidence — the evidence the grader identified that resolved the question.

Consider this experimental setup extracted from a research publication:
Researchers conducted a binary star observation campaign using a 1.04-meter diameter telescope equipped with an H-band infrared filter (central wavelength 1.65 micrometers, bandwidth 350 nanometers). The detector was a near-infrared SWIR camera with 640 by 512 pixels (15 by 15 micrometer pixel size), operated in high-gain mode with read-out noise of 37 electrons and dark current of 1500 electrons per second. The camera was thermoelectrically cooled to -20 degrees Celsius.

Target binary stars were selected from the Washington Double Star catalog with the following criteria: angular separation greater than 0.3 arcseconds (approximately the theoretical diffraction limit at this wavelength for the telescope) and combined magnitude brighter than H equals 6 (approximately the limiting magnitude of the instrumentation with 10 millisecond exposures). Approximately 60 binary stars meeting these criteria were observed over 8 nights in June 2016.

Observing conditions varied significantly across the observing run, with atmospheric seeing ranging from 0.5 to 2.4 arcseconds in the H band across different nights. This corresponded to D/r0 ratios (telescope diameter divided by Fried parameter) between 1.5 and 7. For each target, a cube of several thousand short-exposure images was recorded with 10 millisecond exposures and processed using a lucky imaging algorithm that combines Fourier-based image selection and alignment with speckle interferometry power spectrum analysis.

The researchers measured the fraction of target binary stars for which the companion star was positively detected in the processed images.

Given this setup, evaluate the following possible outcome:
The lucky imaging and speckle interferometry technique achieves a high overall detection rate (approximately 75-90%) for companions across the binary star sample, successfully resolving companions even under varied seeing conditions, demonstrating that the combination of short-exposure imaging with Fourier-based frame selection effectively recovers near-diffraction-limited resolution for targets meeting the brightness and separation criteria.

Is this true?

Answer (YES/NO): NO